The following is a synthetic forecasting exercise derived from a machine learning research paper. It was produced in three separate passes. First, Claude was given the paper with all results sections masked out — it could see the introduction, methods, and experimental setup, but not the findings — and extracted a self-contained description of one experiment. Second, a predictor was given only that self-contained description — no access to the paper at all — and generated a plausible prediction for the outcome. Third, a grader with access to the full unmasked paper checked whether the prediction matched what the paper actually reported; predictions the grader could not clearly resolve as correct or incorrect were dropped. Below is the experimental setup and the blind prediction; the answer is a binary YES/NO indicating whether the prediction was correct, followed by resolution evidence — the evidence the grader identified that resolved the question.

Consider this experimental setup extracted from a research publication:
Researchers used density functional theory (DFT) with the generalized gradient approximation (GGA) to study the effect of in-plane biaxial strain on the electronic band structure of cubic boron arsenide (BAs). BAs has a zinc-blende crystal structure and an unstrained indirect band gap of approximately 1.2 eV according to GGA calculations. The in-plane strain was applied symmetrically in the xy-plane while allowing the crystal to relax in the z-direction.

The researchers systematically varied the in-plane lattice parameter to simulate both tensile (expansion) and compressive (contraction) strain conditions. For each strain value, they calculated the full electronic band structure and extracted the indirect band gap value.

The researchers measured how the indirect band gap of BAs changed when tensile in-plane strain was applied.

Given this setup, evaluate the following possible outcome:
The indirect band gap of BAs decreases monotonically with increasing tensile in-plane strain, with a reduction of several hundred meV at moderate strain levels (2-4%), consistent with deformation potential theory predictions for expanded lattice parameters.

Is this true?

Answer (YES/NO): YES